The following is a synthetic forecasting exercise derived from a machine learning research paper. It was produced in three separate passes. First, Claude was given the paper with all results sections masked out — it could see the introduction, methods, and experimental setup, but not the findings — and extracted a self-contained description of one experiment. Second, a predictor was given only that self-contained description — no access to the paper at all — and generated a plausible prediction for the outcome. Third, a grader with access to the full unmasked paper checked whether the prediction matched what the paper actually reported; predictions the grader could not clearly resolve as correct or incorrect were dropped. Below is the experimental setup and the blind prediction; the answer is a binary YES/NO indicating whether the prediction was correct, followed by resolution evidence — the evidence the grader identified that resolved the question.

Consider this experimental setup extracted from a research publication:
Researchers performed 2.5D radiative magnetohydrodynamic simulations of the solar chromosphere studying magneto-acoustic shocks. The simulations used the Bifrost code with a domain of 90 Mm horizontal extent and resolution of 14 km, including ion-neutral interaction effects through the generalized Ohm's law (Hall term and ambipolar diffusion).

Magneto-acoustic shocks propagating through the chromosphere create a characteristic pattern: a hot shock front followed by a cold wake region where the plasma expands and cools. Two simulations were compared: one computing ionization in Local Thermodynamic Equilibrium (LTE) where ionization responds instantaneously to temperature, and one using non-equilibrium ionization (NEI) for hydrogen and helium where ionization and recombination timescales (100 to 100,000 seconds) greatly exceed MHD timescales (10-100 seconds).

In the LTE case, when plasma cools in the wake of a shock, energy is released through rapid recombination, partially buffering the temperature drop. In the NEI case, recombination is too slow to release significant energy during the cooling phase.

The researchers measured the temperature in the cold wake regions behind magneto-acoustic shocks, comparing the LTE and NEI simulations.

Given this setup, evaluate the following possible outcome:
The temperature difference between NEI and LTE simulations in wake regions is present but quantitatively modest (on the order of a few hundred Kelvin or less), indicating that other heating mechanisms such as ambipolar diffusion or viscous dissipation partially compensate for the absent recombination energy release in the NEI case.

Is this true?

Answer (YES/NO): NO